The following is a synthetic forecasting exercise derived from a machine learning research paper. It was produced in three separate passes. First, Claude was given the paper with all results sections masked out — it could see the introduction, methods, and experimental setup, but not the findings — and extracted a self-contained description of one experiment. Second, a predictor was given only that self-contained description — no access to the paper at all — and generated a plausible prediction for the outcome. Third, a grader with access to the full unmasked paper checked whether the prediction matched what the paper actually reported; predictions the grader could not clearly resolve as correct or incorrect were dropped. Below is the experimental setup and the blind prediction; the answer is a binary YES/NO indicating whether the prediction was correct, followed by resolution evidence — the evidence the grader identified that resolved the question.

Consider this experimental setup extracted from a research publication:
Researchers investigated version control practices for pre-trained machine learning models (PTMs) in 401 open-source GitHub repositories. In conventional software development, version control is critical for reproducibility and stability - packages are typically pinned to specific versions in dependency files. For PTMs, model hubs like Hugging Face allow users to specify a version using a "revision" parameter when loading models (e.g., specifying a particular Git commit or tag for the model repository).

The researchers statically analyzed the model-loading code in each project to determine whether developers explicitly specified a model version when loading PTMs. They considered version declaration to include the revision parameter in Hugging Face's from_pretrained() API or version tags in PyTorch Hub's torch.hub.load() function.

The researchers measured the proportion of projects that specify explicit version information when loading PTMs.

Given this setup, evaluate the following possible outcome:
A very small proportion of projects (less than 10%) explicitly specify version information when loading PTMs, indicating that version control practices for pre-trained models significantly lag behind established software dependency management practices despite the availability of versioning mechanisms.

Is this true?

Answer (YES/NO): NO